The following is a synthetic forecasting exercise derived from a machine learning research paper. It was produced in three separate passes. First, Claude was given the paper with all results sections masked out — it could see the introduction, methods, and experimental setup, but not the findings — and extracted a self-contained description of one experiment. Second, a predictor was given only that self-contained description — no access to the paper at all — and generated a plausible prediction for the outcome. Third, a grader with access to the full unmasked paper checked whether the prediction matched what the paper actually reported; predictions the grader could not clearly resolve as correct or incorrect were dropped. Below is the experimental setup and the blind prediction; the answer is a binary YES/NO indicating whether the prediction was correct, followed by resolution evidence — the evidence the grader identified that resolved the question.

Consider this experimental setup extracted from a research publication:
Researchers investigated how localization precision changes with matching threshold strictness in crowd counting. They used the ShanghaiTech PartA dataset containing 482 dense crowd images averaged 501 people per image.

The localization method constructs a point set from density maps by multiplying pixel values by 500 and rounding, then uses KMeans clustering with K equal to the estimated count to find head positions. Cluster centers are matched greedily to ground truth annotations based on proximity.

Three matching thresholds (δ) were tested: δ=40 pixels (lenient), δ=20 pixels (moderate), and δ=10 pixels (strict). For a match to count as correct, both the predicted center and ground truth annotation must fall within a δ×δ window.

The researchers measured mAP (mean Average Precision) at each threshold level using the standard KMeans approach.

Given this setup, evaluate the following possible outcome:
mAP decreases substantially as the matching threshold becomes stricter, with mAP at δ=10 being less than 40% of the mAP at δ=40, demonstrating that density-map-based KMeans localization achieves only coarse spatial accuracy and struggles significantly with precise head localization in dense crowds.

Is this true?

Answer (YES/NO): NO